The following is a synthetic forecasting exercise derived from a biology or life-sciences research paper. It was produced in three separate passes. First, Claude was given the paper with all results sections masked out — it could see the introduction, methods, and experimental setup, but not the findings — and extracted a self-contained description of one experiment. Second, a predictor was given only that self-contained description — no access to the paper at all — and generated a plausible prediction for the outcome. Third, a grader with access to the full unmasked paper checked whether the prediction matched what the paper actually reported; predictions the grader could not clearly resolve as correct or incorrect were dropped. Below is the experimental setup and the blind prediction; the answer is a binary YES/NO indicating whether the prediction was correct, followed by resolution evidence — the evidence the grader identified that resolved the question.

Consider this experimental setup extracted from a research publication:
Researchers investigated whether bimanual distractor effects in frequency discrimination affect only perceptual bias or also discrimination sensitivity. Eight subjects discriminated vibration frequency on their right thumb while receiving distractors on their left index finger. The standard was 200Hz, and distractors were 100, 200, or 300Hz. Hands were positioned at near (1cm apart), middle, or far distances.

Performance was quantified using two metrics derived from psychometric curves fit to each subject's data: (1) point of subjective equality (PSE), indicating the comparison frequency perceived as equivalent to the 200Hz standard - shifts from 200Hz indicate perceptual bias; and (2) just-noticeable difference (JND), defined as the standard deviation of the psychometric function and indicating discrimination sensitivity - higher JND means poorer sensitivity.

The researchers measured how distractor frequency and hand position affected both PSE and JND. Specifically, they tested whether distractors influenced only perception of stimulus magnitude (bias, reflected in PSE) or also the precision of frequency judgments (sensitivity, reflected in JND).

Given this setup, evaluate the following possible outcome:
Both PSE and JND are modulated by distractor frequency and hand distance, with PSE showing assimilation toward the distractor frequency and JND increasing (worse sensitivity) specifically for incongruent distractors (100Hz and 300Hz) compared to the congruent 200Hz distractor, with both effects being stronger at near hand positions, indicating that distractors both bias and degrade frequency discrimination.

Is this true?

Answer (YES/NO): NO